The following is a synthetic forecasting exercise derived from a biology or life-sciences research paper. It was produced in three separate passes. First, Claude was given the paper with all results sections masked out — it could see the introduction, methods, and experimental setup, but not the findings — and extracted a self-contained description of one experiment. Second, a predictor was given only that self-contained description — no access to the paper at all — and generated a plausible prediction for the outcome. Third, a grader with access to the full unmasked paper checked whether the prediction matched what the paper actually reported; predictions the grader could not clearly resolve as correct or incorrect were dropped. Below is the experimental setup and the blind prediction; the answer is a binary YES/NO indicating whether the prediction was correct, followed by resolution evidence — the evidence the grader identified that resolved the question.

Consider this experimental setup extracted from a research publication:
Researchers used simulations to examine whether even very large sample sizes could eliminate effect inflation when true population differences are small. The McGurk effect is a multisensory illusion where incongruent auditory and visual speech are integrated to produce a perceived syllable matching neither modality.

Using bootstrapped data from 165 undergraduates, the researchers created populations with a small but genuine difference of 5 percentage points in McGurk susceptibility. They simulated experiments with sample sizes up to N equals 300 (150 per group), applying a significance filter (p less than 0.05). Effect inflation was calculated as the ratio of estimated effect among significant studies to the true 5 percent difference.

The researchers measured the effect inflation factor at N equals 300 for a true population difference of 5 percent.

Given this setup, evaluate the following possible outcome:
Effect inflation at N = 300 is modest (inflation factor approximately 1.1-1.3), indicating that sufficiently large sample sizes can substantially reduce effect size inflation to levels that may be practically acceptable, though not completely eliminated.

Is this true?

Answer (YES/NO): NO